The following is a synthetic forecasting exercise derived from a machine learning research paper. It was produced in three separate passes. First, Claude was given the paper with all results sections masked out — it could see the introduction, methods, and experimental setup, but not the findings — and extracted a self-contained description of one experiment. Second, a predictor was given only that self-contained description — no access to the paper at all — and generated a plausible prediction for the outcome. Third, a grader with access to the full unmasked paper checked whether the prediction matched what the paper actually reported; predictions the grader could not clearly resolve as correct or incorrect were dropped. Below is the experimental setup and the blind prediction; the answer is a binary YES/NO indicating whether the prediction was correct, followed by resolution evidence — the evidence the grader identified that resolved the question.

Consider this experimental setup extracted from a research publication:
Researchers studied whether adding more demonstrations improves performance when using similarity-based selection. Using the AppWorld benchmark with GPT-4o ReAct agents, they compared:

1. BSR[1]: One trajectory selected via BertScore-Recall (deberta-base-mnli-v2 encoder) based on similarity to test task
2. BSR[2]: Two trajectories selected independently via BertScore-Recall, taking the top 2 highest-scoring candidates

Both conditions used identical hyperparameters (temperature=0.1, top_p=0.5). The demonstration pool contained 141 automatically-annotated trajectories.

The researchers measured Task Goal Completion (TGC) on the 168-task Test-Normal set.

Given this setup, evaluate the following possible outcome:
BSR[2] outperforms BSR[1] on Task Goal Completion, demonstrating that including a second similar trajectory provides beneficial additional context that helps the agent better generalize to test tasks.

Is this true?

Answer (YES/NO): YES